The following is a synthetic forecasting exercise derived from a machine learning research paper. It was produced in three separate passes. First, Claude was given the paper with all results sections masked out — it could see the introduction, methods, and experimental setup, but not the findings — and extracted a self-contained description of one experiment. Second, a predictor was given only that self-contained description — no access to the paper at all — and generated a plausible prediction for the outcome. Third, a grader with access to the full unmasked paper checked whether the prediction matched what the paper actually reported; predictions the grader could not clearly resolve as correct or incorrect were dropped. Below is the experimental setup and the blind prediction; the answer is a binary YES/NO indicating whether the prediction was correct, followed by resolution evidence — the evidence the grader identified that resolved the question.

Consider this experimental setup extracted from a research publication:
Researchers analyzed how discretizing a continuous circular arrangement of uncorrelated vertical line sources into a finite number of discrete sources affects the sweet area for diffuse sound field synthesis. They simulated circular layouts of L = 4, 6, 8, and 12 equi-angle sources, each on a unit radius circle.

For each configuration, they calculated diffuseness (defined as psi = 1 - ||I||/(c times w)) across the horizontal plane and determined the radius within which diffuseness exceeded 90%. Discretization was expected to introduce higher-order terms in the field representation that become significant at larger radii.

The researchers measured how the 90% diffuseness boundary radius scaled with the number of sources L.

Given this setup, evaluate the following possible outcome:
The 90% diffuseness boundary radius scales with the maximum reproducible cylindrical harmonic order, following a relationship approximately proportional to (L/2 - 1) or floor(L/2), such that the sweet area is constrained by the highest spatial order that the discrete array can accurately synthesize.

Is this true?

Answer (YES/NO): NO